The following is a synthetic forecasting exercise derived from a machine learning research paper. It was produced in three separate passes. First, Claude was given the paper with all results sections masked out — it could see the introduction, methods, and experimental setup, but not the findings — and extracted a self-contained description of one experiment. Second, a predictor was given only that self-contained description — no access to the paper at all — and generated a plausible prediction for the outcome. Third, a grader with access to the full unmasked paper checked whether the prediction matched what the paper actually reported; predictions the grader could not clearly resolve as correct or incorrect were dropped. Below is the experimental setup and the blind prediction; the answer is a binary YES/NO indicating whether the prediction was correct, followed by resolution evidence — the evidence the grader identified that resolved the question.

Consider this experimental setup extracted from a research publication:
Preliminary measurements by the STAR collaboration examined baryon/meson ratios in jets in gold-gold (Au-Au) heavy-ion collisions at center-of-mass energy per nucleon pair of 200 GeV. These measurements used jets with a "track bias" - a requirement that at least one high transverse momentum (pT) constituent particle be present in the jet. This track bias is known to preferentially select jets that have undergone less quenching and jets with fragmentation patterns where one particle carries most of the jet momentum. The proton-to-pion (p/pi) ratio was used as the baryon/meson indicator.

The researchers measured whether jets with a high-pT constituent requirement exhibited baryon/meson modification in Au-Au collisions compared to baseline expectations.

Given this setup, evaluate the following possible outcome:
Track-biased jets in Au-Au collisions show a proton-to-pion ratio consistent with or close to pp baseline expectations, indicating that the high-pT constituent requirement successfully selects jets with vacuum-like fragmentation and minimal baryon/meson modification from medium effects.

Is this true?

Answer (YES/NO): YES